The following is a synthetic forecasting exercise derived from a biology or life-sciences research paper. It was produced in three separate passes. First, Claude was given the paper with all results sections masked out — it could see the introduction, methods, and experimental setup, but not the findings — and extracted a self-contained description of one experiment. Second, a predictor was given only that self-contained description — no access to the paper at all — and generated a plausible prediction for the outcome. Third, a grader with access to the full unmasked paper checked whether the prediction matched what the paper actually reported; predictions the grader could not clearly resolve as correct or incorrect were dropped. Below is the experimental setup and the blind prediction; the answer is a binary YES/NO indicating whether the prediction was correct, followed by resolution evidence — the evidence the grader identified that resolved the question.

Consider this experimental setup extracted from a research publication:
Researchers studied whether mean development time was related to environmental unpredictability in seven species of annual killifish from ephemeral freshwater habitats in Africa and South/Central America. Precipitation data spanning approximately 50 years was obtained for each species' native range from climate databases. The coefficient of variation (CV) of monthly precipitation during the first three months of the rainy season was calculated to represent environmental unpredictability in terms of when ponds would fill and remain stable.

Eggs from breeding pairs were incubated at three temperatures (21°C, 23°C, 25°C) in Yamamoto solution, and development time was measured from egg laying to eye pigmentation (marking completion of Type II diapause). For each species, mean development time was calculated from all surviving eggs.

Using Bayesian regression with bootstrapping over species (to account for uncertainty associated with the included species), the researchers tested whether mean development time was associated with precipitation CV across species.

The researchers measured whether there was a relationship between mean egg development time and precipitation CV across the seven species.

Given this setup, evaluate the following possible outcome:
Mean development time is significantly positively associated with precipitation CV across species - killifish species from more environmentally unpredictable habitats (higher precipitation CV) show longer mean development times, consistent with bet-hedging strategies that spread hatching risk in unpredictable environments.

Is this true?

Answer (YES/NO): NO